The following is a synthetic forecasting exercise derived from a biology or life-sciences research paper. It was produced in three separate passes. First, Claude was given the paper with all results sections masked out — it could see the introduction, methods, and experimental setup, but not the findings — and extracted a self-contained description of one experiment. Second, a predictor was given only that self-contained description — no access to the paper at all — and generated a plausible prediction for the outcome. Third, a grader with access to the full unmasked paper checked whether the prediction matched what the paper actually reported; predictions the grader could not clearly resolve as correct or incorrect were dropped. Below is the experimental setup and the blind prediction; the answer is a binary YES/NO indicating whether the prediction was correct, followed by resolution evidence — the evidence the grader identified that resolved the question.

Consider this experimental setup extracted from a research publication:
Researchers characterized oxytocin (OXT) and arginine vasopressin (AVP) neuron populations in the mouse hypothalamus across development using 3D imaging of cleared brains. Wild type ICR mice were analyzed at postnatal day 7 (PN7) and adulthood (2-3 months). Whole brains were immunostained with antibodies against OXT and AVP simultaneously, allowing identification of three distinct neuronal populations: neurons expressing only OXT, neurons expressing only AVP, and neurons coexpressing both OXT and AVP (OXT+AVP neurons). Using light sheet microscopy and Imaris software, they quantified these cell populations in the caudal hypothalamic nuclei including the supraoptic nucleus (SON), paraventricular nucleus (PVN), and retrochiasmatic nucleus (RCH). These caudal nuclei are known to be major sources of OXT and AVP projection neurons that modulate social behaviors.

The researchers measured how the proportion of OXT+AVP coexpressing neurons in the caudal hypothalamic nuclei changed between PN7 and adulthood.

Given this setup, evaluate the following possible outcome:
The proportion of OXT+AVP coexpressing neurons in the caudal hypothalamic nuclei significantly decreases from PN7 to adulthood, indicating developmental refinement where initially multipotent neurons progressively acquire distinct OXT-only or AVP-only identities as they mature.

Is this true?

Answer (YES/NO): YES